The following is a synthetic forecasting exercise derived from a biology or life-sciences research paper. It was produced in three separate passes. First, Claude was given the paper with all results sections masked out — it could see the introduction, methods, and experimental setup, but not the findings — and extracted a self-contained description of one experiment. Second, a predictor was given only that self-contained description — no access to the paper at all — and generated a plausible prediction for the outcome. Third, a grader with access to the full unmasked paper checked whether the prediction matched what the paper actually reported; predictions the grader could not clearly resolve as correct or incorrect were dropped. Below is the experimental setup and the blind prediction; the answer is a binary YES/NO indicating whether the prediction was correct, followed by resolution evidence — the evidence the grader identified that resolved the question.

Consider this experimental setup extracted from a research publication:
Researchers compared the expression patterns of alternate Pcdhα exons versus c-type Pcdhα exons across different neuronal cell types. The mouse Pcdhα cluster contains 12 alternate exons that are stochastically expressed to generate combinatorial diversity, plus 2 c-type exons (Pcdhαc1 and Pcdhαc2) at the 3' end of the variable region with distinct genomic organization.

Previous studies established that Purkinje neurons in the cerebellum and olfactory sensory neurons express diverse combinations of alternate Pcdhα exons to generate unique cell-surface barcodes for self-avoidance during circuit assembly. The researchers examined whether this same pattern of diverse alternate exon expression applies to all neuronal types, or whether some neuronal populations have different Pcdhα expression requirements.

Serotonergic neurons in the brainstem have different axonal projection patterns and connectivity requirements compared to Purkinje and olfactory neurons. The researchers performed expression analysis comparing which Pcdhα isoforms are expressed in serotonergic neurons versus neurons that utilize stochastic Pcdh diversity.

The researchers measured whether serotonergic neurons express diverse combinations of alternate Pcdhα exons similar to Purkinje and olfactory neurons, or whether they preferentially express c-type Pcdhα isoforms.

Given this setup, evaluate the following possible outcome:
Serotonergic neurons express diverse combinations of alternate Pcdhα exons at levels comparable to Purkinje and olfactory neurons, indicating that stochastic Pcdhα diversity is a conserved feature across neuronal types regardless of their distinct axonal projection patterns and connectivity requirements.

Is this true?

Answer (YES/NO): NO